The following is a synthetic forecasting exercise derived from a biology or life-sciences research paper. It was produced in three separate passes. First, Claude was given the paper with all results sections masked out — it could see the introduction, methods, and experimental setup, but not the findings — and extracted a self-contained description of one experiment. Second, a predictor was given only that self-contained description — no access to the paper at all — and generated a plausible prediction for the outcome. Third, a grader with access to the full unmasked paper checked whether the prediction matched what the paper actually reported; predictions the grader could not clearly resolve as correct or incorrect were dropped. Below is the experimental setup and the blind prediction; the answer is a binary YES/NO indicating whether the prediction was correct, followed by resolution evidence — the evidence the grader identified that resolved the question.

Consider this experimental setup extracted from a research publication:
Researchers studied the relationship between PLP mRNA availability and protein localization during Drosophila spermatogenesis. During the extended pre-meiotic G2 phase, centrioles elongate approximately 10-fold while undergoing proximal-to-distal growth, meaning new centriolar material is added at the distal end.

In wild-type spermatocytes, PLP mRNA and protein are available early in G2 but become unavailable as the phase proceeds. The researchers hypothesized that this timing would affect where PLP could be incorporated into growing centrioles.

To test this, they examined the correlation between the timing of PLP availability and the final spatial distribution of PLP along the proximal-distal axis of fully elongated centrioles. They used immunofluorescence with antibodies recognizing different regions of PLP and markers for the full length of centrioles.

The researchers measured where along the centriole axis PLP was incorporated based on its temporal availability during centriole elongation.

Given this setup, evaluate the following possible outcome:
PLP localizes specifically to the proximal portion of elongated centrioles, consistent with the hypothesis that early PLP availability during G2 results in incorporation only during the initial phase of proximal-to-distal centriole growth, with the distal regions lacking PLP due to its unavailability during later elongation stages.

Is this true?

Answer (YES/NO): YES